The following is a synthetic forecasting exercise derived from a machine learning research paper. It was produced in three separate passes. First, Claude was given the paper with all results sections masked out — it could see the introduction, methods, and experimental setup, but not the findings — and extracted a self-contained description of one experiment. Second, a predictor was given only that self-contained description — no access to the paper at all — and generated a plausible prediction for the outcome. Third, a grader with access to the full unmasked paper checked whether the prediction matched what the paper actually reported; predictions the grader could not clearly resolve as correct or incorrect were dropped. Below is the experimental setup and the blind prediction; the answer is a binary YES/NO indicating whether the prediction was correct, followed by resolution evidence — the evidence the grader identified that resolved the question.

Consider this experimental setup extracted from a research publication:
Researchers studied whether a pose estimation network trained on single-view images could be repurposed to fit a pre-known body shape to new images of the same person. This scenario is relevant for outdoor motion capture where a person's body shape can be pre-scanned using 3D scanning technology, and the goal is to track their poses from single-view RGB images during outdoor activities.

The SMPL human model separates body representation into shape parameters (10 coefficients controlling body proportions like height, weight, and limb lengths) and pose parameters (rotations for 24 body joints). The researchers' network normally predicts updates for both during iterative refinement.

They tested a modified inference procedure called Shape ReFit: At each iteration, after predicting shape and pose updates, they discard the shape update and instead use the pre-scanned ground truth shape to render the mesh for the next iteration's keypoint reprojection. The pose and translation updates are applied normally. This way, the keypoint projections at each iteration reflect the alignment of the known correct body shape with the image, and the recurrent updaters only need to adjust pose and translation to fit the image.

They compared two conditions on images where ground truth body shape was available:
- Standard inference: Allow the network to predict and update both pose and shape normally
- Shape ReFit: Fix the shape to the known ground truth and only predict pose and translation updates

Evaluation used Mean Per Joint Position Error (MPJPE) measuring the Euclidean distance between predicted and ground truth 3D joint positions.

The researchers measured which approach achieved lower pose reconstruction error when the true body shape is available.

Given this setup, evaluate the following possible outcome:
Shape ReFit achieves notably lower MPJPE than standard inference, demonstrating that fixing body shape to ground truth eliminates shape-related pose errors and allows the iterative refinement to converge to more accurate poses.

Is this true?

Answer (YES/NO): YES